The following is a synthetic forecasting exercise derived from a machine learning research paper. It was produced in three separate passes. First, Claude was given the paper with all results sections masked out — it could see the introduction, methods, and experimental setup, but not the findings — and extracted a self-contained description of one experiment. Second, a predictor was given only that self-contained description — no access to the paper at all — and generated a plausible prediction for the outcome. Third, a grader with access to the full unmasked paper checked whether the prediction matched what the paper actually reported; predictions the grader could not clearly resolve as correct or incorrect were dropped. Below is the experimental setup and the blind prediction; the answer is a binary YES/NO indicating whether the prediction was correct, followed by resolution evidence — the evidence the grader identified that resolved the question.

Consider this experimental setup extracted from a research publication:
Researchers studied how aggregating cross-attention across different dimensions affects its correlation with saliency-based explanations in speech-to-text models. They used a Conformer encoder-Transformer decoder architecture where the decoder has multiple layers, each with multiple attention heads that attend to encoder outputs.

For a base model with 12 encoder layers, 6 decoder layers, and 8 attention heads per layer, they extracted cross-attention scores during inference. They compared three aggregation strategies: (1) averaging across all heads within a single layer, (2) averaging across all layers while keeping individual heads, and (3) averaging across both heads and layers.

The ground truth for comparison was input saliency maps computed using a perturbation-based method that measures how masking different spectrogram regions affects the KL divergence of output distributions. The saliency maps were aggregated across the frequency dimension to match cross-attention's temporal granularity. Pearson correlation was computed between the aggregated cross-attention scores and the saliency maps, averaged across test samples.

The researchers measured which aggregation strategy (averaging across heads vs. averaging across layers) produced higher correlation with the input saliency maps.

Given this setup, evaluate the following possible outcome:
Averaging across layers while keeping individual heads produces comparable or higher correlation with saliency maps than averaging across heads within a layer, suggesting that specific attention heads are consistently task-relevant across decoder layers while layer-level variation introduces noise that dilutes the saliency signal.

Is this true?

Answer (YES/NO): NO